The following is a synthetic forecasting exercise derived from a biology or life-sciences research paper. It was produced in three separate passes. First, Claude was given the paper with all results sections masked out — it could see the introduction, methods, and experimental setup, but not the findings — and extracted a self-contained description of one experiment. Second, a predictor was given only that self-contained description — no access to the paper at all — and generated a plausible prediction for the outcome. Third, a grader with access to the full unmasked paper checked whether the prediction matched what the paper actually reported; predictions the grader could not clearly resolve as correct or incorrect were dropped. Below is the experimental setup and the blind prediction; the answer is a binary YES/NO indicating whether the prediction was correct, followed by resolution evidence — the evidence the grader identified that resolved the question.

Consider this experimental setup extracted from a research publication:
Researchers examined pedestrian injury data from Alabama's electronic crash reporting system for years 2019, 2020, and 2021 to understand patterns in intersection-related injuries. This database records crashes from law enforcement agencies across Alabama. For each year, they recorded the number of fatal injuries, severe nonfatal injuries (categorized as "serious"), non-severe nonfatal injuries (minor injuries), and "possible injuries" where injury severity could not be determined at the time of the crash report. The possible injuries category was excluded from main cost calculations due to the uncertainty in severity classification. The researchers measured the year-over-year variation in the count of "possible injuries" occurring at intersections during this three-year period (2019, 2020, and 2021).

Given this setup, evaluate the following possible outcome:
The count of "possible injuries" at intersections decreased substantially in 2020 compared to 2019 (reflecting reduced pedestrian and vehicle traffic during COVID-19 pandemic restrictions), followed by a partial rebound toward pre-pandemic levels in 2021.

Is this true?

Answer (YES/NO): YES